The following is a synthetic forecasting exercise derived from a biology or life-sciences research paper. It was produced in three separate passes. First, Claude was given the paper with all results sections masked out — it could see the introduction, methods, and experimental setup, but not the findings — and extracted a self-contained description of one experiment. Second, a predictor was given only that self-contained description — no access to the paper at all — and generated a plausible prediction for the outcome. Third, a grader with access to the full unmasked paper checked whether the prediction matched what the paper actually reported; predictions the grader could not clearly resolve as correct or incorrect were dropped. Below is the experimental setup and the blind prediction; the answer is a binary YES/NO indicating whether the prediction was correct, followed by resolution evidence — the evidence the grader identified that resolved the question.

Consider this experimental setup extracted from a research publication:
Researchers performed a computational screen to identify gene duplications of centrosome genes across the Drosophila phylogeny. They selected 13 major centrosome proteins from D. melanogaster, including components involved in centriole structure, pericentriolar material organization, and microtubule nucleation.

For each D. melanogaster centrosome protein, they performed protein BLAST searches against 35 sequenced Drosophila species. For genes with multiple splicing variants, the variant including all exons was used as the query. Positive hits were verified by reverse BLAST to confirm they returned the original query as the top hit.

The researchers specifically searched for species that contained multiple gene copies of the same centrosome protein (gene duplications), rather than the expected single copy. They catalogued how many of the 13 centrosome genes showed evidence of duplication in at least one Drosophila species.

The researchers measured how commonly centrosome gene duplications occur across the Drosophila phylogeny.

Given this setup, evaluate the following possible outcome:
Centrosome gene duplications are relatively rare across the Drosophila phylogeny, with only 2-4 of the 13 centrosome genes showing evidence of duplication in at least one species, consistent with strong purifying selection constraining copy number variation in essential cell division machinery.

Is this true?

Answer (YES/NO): NO